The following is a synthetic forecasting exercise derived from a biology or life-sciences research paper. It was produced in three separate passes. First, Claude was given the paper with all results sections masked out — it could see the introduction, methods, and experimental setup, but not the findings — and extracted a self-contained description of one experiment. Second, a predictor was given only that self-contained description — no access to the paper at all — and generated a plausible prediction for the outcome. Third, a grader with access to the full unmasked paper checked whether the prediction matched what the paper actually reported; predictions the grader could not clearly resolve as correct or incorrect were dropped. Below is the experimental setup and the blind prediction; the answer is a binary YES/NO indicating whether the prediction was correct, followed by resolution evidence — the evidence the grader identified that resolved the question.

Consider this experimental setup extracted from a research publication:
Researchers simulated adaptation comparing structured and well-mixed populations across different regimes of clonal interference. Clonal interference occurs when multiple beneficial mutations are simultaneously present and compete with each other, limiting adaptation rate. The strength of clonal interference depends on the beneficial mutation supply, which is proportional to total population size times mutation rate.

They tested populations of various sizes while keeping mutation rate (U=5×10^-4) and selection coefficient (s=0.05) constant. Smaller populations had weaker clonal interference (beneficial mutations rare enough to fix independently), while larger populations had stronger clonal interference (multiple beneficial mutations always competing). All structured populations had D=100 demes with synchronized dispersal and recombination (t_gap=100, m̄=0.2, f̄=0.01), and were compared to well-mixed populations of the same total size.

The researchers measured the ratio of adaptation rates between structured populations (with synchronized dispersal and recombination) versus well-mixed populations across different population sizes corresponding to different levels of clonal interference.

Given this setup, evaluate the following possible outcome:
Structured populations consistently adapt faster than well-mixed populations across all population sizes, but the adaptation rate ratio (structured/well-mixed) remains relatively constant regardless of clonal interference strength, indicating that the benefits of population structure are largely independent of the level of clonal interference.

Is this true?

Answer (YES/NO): NO